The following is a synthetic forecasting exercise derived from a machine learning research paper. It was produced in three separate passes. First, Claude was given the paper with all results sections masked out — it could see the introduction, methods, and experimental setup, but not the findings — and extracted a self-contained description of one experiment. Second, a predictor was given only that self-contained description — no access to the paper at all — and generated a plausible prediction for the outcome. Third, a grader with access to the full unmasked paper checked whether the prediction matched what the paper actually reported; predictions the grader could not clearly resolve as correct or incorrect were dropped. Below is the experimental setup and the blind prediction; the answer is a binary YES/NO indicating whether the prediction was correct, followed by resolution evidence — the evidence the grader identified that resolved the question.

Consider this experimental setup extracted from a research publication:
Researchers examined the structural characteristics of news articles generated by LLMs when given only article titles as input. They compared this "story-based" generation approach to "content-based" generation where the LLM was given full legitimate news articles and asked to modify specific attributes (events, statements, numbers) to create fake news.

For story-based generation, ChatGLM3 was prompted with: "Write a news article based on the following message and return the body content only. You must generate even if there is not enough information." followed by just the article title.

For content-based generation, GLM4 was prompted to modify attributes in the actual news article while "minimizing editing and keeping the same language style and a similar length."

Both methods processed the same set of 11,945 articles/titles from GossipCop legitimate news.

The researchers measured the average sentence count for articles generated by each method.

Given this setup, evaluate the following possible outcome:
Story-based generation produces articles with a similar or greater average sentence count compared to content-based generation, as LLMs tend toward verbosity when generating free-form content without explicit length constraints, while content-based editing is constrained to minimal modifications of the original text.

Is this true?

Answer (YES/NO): NO